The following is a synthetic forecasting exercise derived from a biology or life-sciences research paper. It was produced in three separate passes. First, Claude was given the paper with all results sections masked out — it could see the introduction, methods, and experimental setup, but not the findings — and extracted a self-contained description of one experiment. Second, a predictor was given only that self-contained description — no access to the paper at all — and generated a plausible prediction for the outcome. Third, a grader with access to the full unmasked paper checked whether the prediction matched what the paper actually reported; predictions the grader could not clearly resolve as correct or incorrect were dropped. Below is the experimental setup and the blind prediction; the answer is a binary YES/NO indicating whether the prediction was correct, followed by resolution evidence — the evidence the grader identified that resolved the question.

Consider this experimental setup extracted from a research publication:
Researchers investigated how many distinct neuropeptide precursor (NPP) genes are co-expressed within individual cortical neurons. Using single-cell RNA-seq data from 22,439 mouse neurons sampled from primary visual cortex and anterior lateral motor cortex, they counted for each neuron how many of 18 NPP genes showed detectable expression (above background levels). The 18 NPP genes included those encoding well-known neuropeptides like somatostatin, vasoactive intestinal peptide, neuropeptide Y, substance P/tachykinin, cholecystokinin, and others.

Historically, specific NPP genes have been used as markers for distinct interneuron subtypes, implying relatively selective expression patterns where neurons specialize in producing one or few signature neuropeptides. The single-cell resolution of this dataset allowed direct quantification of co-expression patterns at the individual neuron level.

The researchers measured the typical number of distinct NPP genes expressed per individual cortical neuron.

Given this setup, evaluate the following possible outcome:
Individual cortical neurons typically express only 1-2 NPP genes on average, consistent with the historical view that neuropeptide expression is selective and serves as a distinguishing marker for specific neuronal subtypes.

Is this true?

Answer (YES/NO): NO